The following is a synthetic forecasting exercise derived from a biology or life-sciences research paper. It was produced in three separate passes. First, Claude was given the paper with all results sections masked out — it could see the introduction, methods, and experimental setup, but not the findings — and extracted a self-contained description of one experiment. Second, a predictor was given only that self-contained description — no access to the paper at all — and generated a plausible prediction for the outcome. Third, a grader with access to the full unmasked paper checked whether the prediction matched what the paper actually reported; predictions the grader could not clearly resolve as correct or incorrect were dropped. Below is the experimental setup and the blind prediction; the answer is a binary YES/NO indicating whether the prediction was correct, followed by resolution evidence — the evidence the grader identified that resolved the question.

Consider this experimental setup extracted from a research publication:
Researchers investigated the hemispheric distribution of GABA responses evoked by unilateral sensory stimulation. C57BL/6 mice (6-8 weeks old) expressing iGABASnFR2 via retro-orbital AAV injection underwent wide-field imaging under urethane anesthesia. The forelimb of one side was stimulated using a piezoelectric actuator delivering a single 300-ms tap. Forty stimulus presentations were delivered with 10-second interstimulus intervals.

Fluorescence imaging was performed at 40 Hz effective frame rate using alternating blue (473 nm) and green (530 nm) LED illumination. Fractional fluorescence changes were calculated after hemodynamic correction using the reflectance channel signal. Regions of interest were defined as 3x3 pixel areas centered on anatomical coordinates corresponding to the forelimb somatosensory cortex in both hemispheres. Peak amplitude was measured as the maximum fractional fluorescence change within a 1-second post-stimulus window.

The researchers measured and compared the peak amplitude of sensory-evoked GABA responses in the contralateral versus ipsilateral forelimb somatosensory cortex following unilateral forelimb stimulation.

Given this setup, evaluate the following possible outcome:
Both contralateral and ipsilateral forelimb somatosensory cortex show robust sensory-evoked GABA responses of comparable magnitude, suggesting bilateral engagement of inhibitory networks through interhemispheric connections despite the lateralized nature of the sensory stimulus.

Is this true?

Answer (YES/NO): NO